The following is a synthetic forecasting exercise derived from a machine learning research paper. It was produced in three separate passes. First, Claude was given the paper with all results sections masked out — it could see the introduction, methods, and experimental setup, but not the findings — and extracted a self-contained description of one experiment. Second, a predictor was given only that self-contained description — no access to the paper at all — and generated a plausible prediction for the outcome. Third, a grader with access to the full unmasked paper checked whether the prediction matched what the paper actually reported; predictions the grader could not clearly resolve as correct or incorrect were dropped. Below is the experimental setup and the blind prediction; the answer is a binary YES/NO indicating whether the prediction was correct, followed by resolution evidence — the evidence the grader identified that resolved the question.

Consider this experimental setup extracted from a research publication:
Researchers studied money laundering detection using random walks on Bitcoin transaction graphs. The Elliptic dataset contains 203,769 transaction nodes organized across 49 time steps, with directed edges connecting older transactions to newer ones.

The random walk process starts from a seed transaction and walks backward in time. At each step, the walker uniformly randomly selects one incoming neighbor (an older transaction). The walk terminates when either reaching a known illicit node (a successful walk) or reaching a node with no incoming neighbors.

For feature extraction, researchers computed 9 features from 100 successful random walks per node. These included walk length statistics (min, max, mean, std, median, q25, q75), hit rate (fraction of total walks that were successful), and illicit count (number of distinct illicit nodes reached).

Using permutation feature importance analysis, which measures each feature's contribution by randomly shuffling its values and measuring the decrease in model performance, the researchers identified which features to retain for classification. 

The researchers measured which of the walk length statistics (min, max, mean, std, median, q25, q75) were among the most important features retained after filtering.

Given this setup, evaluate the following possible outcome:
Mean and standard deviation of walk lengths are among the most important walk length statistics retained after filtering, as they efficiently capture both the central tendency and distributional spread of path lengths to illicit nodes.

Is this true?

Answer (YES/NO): YES